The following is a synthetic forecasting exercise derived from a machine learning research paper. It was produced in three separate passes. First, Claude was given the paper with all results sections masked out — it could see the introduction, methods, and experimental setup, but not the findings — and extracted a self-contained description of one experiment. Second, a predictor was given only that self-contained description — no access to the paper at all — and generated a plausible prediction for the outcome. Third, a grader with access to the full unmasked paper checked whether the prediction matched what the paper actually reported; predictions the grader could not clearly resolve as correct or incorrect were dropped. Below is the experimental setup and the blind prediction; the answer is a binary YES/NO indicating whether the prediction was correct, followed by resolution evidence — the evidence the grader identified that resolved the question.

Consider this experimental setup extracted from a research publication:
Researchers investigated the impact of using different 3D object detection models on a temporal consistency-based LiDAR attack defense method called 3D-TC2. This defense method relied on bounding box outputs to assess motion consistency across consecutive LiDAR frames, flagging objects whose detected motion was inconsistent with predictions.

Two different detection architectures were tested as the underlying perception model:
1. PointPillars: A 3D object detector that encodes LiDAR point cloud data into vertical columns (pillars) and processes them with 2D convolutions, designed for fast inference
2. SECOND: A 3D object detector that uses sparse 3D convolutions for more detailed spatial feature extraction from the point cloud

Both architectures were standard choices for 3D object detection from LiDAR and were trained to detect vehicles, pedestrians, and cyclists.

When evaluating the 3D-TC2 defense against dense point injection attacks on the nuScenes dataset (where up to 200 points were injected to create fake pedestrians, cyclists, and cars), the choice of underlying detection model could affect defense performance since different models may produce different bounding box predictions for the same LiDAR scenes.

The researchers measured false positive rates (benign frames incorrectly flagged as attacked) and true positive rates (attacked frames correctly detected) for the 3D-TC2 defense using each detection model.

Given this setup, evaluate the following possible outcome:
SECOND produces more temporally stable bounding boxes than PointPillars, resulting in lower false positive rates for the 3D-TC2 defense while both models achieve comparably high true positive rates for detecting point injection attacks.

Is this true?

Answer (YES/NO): NO